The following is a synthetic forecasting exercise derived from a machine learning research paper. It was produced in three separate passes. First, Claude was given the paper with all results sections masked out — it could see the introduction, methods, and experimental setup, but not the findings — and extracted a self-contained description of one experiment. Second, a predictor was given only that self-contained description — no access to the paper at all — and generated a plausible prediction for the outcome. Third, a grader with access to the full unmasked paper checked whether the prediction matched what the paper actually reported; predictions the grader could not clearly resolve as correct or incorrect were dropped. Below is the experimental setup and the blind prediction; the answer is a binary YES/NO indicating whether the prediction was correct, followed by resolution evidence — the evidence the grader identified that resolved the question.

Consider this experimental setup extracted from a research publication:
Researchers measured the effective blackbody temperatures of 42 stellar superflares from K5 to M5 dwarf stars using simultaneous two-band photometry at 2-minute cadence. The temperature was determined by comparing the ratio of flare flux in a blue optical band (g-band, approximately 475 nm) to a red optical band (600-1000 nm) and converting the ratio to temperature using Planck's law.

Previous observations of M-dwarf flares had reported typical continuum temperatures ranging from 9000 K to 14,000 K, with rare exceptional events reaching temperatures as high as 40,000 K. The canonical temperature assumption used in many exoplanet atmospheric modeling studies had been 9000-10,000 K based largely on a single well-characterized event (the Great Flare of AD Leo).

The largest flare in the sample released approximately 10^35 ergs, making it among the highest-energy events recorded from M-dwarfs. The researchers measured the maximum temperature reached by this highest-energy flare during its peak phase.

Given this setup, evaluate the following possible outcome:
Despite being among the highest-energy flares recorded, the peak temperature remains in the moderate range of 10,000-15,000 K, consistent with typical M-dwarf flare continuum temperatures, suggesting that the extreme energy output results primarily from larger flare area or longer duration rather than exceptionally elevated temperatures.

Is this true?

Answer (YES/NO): NO